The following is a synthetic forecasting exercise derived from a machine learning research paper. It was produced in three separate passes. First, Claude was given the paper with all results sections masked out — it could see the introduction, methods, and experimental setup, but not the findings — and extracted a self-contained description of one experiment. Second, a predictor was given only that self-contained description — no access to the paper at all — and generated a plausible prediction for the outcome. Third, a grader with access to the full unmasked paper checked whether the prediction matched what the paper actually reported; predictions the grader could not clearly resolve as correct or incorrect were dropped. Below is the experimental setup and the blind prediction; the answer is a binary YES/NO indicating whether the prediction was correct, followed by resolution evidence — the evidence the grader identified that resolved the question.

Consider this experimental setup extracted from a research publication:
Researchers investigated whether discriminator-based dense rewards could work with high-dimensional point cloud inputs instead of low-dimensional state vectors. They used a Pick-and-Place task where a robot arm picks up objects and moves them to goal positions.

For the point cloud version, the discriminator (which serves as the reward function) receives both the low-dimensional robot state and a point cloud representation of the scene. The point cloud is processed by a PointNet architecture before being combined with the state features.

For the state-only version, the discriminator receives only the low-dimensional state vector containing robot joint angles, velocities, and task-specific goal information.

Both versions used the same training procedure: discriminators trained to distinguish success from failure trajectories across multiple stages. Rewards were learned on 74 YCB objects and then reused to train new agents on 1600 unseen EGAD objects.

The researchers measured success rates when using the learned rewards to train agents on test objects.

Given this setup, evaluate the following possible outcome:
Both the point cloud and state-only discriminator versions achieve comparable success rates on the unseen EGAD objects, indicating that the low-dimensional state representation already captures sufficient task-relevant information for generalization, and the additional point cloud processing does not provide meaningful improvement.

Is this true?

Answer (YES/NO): YES